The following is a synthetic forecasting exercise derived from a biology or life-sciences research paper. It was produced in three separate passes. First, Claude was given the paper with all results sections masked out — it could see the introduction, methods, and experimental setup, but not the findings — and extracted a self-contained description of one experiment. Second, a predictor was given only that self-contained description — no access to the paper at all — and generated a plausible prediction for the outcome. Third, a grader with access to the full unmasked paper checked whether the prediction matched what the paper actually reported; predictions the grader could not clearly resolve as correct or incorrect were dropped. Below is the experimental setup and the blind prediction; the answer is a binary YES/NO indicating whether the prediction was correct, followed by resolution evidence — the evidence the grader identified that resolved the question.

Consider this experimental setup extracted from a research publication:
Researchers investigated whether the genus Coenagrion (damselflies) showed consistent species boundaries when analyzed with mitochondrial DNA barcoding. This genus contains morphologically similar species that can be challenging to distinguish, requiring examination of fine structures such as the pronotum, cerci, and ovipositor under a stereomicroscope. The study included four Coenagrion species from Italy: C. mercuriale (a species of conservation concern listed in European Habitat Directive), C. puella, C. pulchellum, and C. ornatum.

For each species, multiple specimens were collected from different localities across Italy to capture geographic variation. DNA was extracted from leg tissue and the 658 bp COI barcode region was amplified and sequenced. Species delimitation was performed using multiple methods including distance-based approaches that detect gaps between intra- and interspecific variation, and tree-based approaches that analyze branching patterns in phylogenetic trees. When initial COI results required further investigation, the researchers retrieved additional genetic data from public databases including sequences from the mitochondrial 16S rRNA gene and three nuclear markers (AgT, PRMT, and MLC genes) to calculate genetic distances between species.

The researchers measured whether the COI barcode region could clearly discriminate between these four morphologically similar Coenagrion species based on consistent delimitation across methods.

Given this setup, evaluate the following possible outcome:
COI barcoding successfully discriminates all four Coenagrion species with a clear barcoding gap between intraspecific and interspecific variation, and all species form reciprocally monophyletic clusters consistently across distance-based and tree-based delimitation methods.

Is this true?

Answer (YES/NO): NO